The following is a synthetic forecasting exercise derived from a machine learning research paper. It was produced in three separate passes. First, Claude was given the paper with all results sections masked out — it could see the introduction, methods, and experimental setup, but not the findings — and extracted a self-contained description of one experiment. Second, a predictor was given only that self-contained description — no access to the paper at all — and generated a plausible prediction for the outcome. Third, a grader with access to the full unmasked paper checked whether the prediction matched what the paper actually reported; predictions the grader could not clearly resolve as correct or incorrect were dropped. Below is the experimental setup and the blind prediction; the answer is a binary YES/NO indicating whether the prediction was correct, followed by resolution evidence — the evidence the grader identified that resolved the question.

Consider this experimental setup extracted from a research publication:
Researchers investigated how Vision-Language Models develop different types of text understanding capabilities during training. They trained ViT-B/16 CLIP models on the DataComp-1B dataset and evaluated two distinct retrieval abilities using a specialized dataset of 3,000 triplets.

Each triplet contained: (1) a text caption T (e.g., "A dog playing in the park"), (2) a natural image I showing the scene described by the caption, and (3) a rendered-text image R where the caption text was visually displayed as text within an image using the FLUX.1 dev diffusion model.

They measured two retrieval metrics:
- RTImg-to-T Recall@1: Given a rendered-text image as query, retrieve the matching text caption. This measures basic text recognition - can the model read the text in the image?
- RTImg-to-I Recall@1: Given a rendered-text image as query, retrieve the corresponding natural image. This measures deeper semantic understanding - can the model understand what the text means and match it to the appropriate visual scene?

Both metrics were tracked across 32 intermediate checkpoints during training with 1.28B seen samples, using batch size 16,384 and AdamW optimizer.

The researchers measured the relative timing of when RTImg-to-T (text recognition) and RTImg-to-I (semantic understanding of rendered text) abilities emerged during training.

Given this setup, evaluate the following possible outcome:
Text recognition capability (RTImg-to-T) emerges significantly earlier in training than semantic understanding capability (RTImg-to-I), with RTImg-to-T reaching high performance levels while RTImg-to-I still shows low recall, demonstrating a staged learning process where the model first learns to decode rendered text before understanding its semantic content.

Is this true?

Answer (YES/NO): YES